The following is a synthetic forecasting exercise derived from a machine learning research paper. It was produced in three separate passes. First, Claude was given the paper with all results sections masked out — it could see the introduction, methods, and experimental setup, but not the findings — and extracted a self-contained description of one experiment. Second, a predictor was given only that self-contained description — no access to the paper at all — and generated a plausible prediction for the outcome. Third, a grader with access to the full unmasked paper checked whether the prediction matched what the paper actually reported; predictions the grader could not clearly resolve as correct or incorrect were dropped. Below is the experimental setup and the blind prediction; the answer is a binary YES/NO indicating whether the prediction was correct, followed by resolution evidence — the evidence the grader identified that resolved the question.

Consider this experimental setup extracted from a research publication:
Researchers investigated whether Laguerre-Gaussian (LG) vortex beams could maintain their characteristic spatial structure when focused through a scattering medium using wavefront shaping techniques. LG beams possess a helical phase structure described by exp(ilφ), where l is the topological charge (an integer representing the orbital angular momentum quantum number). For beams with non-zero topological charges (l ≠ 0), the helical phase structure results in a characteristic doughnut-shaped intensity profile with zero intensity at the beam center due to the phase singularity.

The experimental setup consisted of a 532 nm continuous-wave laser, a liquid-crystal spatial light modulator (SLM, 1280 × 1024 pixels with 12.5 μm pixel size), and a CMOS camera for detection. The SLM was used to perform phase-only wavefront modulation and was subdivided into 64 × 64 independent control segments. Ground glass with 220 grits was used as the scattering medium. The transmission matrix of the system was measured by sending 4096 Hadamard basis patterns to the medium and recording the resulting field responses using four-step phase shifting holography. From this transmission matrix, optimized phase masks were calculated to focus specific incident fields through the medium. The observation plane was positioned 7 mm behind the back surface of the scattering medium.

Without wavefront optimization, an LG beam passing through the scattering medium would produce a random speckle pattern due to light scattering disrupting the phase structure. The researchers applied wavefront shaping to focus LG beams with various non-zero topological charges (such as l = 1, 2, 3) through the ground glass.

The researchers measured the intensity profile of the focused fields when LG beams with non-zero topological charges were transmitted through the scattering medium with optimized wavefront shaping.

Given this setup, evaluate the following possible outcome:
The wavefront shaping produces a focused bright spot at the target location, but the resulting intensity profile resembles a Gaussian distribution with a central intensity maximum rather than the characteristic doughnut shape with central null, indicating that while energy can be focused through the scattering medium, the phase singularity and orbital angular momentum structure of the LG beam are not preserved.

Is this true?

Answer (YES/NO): NO